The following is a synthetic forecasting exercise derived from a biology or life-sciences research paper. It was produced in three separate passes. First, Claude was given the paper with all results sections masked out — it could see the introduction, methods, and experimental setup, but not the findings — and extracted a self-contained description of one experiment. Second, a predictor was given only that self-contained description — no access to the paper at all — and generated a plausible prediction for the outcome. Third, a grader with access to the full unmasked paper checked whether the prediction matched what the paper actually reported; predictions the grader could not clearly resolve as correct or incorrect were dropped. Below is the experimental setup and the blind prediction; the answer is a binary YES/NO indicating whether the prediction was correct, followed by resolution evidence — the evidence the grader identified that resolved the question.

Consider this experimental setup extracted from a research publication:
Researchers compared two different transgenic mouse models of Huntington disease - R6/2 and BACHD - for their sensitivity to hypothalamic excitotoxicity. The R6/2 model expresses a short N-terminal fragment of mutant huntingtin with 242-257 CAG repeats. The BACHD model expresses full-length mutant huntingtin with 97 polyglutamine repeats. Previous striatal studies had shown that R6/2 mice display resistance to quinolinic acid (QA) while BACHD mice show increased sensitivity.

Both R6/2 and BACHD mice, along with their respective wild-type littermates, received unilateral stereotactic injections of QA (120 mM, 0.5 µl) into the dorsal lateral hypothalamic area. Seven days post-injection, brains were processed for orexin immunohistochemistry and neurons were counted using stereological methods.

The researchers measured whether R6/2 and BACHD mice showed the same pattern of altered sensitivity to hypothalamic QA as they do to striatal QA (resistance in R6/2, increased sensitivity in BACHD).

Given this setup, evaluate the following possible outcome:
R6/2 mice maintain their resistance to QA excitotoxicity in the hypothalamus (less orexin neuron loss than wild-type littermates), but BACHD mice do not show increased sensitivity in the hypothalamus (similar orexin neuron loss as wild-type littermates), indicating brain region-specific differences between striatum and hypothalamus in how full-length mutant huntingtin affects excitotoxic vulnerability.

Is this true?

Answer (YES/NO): NO